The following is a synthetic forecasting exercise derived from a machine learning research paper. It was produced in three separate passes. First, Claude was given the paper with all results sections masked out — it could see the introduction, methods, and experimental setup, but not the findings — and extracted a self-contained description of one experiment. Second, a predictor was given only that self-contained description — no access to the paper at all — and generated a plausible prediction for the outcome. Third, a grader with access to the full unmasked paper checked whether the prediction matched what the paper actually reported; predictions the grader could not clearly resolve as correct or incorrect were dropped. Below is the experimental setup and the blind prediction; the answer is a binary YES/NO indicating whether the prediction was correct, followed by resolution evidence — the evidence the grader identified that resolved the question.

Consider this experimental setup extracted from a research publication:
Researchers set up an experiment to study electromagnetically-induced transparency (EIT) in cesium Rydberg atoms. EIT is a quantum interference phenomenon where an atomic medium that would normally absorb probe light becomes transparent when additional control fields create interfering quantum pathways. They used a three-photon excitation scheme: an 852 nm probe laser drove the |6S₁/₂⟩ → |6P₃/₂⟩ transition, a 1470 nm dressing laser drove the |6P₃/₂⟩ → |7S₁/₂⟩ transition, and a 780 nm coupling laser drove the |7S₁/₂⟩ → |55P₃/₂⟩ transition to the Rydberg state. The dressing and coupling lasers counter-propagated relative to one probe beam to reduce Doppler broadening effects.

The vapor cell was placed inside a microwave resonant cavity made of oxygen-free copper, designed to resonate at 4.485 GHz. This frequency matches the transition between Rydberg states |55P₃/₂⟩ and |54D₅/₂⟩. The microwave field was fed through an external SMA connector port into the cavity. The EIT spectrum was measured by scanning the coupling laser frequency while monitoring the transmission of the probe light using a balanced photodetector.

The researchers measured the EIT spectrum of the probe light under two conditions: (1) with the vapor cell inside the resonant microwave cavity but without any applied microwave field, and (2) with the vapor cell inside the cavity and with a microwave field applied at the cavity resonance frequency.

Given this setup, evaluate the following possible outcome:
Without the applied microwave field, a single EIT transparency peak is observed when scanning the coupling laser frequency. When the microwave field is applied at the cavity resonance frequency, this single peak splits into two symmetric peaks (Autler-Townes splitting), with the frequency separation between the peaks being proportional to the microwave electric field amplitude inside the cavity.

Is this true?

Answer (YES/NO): YES